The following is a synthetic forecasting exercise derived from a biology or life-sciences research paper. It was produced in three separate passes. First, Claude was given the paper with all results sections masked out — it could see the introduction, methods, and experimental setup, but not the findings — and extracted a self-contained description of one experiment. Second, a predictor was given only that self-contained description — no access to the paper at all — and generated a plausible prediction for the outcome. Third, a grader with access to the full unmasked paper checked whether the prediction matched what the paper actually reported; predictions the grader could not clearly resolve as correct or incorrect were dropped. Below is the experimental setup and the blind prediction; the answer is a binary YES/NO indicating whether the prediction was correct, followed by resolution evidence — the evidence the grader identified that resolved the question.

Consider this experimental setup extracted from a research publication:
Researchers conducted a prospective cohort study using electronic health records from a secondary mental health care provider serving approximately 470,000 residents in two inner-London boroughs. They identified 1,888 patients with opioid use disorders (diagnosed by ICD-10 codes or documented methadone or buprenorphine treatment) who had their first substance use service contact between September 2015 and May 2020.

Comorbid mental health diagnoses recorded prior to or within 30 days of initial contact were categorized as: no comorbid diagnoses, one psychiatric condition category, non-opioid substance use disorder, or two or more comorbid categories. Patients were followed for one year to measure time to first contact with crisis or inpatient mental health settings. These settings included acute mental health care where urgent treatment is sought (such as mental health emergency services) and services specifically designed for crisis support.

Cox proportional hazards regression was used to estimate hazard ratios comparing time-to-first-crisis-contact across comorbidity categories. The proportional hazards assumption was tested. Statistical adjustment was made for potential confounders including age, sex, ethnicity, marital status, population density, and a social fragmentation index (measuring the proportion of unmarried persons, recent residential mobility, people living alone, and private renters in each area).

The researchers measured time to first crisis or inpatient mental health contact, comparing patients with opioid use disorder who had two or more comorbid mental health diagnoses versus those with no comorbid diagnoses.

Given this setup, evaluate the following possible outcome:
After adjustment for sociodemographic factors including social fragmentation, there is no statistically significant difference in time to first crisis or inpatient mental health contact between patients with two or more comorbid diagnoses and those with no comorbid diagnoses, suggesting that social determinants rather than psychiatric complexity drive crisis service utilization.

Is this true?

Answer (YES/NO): NO